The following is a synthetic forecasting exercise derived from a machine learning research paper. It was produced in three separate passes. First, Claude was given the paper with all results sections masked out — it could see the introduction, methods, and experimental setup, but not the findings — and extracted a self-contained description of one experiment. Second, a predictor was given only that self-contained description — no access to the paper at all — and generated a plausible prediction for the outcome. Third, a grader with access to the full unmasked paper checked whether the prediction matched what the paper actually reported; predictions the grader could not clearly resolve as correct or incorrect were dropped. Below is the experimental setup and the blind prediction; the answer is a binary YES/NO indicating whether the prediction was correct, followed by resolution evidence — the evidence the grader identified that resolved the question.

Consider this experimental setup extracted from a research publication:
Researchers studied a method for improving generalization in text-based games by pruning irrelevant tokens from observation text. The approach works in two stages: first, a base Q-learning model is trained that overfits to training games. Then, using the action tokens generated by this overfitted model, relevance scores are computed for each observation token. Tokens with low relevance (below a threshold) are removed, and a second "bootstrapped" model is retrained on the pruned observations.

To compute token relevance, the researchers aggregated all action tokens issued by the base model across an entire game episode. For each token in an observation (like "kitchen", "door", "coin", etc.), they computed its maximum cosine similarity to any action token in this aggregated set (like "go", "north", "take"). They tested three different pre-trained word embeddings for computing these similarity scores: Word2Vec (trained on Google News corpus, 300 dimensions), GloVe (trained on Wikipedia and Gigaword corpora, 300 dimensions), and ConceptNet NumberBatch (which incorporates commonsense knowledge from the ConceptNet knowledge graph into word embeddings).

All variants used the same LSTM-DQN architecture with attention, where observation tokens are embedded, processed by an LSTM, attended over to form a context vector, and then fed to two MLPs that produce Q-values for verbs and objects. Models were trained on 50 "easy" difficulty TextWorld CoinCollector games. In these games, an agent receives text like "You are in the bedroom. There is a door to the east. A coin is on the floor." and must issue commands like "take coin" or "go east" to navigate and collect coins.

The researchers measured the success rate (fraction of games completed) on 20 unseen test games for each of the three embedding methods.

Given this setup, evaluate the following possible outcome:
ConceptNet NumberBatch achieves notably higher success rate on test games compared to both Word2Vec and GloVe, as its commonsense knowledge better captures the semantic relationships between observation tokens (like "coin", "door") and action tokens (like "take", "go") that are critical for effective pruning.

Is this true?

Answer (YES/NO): NO